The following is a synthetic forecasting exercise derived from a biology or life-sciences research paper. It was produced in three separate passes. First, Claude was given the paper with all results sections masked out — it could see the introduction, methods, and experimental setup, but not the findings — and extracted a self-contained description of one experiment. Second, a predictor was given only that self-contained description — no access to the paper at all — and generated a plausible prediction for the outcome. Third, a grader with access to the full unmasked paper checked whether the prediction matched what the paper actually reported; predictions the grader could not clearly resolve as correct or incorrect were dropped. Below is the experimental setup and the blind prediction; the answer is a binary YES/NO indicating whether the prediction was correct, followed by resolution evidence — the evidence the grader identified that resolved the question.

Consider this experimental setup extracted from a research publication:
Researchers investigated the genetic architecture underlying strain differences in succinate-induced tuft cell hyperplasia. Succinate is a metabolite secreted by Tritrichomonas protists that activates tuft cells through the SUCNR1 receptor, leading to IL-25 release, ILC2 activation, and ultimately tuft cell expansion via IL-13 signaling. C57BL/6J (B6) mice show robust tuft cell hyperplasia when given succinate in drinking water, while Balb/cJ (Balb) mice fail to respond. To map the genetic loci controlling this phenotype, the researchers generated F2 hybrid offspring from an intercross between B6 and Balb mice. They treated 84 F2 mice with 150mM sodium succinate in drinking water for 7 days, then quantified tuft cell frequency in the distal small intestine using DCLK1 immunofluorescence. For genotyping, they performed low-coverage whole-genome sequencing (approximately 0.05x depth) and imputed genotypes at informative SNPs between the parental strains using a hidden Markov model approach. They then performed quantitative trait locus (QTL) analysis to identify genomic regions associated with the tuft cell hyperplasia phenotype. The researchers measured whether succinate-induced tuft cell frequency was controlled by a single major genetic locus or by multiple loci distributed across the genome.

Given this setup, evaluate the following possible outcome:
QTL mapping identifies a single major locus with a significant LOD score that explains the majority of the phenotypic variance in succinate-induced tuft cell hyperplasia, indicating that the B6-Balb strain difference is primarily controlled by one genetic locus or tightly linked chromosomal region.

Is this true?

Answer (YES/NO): YES